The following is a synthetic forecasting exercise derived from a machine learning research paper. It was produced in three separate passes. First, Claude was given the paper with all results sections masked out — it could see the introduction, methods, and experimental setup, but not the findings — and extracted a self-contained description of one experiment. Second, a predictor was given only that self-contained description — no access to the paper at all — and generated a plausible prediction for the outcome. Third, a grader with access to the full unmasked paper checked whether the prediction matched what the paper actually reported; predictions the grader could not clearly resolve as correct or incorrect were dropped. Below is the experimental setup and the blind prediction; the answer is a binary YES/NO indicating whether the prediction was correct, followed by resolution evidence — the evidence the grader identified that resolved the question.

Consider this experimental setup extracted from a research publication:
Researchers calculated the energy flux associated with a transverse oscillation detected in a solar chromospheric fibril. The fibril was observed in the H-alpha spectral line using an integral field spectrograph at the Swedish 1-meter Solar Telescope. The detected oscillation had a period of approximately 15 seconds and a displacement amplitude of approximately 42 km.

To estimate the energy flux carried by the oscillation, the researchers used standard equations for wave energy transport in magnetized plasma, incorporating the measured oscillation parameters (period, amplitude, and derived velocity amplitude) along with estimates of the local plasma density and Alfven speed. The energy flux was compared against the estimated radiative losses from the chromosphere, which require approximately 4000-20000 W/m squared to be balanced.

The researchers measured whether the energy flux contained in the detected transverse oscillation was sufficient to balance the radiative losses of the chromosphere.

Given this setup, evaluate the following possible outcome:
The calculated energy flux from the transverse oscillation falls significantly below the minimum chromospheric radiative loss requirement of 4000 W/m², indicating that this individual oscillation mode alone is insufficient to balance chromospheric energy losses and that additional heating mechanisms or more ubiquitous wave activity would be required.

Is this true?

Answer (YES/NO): YES